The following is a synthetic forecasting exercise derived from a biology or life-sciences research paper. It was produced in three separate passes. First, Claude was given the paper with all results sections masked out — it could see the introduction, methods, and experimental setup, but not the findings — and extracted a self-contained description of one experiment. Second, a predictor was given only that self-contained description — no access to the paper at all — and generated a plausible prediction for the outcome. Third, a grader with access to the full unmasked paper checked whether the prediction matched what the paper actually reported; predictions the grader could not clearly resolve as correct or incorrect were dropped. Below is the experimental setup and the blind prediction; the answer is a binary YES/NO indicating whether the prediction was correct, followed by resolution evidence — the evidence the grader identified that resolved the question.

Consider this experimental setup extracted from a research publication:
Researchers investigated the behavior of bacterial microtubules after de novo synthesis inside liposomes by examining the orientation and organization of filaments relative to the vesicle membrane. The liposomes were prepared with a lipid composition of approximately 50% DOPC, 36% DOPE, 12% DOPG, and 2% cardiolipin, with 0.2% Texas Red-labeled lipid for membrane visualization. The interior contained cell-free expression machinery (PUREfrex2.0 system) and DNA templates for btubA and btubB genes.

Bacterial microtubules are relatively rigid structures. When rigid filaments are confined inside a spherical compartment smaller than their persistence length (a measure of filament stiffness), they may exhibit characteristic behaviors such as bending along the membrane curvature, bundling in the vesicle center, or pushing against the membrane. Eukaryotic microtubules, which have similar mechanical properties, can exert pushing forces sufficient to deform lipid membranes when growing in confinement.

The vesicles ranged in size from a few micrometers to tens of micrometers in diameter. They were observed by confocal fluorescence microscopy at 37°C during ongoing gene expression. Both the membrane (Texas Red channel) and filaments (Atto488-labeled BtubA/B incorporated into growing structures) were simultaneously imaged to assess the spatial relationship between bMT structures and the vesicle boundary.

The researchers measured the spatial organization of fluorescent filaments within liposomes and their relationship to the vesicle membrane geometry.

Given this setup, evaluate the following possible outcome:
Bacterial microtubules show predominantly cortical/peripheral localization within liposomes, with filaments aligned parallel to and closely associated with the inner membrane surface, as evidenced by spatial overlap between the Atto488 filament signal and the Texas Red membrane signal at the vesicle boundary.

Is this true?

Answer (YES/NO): NO